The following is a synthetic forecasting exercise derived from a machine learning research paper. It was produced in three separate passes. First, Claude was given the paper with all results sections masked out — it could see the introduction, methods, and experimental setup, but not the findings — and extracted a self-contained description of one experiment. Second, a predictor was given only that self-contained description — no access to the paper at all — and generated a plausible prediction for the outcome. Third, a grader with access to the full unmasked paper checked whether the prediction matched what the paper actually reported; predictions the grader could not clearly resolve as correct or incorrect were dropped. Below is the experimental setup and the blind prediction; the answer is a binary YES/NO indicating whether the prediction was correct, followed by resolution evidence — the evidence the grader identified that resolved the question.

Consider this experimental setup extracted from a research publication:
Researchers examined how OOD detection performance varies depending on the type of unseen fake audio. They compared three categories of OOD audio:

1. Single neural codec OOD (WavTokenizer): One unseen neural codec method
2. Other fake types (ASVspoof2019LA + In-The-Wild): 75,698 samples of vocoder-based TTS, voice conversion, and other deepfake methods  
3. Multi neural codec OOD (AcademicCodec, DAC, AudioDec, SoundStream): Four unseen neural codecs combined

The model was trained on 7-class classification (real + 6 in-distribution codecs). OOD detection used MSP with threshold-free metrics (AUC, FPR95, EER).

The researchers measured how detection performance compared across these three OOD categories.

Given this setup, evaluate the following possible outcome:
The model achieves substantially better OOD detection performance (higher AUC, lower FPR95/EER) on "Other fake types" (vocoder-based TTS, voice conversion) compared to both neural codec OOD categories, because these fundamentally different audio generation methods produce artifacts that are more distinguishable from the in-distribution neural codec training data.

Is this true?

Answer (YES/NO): NO